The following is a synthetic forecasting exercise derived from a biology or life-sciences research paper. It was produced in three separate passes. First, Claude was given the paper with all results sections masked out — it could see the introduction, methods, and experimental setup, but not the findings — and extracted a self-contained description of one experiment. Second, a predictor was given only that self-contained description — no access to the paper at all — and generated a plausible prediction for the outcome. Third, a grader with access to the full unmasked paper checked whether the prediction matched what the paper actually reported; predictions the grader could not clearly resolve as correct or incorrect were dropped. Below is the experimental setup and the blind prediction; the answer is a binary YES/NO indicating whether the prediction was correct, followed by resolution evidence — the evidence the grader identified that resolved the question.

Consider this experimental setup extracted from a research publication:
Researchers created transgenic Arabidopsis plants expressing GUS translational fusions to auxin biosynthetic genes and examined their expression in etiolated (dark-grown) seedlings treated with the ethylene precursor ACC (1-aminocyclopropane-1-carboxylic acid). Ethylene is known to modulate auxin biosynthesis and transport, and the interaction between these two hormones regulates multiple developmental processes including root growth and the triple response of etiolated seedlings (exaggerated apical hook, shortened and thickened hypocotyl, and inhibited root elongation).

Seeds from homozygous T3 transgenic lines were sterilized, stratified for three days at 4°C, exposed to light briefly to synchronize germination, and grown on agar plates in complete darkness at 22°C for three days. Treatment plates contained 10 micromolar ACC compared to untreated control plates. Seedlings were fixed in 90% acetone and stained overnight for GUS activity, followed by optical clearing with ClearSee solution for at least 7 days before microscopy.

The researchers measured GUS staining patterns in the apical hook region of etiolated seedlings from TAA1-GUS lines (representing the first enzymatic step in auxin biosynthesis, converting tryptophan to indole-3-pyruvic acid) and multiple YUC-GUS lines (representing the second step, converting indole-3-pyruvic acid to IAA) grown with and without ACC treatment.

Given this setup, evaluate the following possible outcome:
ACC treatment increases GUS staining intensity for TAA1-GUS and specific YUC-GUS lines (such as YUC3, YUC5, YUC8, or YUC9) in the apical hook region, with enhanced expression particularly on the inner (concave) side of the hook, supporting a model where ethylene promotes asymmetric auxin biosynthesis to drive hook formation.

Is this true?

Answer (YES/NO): NO